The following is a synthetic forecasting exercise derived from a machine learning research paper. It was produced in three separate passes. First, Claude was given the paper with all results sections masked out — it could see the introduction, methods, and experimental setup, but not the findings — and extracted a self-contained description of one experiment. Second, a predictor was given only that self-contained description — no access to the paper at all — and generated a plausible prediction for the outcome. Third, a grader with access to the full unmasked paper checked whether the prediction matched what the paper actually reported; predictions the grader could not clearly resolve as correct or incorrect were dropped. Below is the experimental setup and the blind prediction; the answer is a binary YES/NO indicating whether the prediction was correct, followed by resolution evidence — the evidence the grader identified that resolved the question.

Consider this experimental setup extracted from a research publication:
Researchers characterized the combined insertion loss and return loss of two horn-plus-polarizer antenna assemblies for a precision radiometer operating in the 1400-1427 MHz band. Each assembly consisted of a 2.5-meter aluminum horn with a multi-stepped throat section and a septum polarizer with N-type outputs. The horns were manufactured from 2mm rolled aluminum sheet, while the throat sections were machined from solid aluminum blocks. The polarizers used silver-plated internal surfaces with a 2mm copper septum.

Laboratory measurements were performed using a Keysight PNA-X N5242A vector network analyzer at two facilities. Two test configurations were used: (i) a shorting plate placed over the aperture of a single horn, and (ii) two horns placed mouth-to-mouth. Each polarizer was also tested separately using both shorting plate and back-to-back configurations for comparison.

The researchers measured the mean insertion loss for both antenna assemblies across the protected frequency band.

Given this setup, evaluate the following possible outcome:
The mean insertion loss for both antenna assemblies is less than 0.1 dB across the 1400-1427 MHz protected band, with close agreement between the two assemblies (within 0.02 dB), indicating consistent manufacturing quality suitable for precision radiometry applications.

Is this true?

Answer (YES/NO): YES